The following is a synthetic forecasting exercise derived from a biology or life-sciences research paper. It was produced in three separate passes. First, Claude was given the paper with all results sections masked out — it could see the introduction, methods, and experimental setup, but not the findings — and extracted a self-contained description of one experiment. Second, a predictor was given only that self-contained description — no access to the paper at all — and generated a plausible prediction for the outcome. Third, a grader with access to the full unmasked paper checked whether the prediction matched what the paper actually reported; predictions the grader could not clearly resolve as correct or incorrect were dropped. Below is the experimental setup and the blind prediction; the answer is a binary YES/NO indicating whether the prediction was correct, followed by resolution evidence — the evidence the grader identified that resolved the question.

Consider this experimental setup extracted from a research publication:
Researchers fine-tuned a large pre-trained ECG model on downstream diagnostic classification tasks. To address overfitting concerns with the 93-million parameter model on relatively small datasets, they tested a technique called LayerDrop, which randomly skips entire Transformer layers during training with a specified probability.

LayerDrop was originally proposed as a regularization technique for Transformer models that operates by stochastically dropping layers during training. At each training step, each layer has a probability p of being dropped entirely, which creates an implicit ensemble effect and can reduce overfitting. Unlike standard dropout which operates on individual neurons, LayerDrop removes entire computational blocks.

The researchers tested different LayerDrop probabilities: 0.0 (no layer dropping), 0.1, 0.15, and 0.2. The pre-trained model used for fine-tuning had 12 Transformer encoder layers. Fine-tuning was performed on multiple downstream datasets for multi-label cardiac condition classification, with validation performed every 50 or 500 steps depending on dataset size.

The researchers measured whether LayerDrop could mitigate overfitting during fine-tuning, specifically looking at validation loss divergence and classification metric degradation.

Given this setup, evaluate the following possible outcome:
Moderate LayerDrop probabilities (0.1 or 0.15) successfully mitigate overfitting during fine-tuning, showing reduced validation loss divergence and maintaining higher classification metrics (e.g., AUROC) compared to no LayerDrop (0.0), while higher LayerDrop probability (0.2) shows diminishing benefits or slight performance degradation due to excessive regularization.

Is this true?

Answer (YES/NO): NO